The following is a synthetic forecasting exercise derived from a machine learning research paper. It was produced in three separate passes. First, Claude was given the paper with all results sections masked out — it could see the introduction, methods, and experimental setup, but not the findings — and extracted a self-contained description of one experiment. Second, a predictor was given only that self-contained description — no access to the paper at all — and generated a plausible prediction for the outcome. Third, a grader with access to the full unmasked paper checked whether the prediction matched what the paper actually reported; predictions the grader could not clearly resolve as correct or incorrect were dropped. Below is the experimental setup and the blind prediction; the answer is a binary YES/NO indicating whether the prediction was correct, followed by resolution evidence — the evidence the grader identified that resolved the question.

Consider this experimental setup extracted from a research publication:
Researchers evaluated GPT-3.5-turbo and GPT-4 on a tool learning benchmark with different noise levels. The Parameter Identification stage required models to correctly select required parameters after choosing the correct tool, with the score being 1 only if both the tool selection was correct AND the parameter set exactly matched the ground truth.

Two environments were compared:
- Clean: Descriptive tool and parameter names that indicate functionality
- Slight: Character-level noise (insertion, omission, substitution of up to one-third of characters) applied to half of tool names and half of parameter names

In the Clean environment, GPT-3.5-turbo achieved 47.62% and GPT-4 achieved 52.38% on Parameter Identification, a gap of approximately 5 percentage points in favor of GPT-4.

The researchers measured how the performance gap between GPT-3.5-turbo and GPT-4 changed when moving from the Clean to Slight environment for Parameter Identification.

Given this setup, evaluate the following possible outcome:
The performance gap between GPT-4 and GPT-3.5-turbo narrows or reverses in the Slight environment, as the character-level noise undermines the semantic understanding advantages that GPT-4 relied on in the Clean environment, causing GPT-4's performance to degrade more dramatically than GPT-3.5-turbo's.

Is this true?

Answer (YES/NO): NO